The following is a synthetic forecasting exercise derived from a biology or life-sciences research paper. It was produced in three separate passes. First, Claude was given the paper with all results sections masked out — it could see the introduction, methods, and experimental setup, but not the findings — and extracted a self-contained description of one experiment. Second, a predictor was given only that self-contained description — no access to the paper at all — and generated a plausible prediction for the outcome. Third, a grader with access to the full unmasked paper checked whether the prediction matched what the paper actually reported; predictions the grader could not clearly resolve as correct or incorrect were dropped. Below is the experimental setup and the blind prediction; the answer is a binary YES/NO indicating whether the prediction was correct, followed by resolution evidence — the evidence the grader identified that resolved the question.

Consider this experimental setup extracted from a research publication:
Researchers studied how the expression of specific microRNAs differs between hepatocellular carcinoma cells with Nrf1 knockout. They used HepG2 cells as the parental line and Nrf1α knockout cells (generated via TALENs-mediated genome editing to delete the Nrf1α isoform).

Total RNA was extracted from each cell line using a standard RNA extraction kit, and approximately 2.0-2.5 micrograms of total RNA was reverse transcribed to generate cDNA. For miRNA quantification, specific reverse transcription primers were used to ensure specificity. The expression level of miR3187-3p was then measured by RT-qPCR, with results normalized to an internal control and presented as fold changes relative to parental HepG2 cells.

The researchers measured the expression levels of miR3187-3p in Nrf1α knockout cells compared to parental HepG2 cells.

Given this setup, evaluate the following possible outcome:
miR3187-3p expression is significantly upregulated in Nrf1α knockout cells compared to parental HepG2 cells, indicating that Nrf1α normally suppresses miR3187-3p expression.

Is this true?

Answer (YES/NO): NO